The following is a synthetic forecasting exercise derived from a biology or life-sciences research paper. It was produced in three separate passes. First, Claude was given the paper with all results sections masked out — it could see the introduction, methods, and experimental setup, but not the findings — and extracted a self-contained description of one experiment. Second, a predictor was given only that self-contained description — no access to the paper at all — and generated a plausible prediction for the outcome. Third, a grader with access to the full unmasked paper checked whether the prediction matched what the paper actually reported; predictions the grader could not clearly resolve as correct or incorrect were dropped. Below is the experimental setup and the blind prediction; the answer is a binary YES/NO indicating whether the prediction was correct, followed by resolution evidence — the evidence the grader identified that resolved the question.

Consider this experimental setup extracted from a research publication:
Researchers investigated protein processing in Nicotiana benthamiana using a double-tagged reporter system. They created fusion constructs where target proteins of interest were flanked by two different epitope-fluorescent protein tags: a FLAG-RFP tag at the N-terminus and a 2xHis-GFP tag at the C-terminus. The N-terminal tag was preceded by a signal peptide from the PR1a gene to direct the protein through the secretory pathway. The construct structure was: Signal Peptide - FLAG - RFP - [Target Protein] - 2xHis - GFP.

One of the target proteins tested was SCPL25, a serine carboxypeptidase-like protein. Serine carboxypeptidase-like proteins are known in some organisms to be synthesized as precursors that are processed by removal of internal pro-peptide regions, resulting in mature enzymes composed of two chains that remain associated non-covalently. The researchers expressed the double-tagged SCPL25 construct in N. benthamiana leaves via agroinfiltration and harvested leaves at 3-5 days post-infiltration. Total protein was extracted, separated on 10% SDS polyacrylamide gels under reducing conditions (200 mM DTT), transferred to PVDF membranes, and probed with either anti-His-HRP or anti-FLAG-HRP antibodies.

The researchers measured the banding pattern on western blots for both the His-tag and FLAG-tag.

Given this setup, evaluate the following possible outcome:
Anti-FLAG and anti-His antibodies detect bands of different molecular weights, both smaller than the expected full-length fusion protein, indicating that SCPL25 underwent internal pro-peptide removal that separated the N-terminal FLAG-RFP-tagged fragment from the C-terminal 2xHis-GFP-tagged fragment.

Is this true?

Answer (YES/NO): YES